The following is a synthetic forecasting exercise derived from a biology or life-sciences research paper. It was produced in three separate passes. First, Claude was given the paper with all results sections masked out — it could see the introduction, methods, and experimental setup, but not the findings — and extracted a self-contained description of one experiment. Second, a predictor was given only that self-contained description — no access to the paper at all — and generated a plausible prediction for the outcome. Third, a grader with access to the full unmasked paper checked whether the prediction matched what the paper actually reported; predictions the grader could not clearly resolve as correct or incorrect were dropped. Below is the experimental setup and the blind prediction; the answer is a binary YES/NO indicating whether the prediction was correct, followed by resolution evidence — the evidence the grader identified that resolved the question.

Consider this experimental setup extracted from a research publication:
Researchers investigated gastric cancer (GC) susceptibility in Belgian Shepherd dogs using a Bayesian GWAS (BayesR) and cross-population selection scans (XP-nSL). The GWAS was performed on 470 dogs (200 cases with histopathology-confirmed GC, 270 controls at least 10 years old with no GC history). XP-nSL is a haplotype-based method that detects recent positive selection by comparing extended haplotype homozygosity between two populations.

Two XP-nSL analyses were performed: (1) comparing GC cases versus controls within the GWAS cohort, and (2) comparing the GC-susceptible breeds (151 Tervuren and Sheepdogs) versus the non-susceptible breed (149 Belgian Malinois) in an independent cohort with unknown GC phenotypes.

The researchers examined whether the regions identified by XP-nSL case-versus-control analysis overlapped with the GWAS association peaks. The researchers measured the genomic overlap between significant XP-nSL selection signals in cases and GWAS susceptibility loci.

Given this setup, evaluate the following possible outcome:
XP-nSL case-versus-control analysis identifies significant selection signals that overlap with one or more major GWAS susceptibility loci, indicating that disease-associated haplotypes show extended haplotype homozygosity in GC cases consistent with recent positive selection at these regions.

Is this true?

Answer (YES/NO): YES